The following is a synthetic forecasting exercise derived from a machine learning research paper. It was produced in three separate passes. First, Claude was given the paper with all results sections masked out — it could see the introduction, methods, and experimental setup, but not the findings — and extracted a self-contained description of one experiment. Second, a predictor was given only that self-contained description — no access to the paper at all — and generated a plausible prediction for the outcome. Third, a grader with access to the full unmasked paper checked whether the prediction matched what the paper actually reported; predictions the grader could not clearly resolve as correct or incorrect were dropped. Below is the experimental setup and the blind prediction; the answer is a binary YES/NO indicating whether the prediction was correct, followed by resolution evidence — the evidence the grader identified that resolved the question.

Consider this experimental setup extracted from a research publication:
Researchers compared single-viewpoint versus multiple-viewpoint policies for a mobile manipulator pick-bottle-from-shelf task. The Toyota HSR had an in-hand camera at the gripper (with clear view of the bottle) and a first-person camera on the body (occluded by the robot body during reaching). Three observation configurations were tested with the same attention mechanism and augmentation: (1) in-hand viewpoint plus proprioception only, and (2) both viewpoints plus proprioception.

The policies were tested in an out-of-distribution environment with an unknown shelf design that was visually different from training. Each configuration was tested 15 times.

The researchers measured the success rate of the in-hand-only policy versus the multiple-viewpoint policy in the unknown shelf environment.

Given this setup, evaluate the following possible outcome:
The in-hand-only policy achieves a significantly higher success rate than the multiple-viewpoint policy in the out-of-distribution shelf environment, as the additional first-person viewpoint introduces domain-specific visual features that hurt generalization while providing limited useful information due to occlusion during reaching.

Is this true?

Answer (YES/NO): NO